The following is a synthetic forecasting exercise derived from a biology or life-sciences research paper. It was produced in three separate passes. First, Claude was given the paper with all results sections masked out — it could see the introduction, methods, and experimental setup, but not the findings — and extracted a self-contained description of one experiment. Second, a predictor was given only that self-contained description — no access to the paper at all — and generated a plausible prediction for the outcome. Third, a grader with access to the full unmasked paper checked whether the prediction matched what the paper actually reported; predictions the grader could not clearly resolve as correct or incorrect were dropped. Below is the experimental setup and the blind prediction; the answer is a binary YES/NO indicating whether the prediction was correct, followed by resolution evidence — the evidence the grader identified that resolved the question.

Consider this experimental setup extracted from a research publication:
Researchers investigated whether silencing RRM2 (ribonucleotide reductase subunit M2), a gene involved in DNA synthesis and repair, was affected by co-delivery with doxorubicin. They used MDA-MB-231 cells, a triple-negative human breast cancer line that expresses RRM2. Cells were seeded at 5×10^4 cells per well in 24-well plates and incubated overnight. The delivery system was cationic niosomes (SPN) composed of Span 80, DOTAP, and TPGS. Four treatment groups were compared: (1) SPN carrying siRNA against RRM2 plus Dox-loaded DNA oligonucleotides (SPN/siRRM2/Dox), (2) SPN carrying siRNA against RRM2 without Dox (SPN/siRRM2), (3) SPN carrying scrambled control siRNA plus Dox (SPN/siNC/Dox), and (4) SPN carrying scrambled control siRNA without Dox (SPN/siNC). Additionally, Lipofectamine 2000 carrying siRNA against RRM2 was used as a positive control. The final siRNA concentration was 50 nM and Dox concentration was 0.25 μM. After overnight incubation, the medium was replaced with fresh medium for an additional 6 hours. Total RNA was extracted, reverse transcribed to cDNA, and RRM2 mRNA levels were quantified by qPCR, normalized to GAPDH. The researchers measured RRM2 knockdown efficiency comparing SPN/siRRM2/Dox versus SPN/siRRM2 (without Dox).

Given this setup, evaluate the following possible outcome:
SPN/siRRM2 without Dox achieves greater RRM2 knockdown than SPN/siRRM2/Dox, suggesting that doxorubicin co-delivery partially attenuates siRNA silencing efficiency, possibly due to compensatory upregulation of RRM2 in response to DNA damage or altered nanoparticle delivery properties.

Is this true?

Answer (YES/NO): NO